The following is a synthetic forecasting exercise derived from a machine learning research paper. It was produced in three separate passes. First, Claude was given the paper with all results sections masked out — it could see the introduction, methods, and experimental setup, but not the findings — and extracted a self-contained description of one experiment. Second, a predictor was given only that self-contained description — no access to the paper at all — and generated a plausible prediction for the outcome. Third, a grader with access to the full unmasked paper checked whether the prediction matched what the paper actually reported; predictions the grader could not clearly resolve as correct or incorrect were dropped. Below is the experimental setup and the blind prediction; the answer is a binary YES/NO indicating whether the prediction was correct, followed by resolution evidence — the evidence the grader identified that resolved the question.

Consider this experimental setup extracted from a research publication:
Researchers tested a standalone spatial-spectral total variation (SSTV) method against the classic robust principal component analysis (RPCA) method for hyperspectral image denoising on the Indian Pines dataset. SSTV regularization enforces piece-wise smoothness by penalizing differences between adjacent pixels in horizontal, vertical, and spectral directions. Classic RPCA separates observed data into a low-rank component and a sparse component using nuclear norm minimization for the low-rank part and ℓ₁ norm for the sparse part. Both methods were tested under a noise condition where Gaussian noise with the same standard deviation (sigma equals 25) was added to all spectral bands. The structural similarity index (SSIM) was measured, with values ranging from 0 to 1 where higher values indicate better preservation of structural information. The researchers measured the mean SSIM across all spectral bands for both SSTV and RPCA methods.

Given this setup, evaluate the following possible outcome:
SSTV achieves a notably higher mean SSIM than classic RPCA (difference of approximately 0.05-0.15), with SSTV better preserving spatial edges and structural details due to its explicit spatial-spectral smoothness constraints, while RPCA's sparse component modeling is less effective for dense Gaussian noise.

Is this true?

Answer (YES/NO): NO